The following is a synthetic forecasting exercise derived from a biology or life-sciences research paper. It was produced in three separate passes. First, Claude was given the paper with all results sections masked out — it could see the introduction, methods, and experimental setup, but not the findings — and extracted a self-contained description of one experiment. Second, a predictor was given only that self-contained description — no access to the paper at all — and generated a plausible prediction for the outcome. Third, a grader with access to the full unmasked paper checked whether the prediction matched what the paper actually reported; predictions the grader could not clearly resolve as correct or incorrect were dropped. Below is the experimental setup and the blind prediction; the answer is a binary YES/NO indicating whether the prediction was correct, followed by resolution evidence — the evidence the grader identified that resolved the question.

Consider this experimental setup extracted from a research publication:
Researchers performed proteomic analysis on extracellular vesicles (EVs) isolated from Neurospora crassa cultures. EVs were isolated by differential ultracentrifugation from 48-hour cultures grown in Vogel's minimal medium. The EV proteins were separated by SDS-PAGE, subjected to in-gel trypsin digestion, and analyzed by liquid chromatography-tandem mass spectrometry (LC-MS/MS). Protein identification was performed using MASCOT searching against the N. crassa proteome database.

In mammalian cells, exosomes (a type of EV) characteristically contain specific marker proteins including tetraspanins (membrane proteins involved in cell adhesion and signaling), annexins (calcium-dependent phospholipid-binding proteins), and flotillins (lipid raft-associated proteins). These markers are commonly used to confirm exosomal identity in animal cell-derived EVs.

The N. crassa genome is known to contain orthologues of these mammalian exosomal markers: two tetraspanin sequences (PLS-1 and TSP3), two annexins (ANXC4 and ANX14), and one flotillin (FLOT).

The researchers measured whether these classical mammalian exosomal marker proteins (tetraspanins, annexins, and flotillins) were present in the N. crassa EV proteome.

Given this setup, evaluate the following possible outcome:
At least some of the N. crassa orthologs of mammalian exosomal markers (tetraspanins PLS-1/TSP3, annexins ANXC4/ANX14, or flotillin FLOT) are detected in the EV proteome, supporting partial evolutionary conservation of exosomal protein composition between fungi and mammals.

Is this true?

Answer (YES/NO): NO